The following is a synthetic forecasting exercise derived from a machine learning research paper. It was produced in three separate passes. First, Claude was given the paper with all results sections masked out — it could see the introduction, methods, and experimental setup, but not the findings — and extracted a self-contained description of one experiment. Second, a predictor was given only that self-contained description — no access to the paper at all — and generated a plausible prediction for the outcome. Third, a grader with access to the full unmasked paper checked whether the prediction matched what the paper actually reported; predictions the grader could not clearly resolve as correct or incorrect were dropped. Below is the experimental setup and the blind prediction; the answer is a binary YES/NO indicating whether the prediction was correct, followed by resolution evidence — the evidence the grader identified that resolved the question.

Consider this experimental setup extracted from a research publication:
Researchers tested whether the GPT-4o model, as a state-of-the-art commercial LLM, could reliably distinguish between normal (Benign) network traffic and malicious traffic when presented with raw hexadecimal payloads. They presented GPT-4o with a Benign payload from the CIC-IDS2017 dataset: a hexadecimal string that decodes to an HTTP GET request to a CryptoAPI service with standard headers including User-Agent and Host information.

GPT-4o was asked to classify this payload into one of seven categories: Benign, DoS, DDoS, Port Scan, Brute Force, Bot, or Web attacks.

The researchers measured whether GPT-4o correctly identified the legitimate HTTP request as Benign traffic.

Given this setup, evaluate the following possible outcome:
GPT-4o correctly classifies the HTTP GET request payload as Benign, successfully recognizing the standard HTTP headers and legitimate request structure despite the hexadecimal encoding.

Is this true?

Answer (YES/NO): NO